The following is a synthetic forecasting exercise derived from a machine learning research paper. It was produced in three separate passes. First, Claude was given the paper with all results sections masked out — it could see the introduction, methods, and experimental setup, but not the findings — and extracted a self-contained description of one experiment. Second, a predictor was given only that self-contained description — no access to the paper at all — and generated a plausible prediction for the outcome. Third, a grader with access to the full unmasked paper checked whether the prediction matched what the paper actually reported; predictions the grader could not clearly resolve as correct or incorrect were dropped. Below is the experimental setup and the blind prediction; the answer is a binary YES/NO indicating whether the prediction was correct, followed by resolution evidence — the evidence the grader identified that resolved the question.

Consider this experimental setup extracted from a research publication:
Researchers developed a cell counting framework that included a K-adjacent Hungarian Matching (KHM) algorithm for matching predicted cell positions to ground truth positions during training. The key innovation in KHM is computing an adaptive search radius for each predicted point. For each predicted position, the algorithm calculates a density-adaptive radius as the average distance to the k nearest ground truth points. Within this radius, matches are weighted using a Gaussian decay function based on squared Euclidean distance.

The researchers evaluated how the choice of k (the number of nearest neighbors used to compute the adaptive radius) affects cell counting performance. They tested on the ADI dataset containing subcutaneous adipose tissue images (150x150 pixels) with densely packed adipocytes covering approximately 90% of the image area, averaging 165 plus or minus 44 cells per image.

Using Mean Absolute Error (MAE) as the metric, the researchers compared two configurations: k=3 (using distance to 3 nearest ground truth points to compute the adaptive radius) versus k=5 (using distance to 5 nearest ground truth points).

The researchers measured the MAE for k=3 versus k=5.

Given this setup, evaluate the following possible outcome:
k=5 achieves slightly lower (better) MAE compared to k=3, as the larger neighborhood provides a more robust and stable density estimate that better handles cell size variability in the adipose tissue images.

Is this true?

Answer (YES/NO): YES